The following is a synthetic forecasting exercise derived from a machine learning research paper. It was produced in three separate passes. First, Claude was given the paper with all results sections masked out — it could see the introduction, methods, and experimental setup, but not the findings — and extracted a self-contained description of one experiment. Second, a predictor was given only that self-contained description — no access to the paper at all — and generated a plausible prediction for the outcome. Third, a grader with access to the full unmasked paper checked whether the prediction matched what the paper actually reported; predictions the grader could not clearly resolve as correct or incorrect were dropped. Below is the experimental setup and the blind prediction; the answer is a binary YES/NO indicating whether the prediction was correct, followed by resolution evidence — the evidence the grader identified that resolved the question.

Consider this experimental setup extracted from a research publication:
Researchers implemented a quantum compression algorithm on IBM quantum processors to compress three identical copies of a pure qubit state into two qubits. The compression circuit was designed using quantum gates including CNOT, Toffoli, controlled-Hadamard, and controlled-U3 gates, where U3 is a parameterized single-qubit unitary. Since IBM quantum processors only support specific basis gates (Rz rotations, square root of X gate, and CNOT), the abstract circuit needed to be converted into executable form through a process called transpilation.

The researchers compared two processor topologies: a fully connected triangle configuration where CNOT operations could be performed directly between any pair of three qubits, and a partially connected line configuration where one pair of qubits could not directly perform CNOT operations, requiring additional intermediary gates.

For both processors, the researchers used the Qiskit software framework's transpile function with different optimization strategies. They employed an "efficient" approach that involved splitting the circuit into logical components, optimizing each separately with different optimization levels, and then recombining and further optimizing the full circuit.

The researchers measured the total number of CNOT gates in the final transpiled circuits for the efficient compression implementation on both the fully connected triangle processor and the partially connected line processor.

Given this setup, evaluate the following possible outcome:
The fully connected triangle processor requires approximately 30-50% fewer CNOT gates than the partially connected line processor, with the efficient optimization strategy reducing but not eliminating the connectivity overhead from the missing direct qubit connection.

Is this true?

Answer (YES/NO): NO